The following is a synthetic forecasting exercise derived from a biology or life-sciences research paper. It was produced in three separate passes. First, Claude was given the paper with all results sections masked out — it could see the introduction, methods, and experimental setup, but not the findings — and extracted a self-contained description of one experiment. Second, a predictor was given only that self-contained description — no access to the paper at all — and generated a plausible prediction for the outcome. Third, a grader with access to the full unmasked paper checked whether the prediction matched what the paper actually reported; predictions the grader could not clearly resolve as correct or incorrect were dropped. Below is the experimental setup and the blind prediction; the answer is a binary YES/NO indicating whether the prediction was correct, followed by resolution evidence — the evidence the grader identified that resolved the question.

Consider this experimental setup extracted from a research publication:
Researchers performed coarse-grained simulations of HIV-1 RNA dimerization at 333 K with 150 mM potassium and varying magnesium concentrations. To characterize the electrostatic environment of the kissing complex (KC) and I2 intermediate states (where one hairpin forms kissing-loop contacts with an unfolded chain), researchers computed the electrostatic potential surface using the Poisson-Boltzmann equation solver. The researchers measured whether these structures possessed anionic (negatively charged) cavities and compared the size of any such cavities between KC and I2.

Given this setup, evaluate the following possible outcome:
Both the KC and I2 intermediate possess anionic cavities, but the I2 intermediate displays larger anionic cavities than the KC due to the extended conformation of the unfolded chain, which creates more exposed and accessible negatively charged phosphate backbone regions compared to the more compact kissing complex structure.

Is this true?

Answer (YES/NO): NO